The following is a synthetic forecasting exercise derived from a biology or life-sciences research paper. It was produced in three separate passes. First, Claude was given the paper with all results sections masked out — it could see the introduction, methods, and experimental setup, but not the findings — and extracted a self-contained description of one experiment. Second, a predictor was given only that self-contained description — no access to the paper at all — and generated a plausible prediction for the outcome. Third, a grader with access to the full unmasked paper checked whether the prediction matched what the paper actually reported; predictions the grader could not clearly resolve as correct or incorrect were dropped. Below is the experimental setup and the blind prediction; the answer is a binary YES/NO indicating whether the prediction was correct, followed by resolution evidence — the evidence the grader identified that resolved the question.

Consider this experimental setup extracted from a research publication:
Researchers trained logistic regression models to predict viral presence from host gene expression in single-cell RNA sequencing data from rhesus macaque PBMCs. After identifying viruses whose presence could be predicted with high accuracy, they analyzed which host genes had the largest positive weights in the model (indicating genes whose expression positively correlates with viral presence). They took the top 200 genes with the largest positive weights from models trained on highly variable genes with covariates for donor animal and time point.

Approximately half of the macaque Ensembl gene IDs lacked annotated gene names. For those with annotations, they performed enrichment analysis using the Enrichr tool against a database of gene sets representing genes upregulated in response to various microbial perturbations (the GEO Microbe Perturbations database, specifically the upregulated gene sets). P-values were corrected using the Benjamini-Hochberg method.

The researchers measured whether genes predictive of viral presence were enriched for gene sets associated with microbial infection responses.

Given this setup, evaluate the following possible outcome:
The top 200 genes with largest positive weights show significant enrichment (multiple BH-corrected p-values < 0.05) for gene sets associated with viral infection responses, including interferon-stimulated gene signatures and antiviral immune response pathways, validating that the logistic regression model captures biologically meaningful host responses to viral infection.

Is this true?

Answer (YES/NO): NO